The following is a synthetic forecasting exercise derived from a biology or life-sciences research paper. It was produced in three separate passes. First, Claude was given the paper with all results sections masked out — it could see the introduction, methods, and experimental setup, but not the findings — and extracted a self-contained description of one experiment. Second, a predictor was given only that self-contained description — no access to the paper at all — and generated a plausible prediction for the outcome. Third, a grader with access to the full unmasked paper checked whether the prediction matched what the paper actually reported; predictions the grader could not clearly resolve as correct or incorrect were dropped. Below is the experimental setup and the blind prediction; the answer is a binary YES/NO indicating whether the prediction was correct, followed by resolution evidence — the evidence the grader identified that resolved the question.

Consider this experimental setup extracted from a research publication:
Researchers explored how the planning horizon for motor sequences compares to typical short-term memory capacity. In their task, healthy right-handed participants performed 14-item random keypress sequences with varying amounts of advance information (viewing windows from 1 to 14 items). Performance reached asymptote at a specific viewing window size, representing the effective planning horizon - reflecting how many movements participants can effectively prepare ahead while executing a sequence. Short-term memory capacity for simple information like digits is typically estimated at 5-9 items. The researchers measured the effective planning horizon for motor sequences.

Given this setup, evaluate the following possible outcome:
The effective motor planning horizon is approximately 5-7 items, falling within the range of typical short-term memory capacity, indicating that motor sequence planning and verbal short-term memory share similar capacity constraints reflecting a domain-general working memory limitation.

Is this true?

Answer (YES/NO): NO